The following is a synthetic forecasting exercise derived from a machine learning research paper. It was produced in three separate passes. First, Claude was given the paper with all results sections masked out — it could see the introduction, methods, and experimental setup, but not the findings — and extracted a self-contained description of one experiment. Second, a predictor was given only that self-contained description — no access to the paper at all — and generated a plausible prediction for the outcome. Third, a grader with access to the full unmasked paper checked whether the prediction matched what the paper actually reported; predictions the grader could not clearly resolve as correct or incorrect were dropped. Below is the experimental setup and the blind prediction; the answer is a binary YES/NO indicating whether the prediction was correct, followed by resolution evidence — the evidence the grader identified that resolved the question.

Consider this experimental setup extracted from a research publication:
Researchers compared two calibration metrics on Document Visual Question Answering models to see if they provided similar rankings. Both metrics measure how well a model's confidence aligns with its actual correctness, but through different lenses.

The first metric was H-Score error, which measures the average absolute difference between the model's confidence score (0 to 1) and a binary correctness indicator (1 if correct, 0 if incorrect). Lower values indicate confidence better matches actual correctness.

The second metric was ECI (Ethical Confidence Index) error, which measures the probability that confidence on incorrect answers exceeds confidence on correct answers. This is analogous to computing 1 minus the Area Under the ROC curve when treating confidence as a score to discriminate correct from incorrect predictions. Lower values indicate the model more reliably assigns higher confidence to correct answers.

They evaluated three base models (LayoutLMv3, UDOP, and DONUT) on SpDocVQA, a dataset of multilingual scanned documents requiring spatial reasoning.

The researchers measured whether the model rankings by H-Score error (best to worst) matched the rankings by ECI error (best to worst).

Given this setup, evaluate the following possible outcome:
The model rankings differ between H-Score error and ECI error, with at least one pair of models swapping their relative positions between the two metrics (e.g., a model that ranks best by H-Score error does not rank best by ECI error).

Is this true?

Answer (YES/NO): NO